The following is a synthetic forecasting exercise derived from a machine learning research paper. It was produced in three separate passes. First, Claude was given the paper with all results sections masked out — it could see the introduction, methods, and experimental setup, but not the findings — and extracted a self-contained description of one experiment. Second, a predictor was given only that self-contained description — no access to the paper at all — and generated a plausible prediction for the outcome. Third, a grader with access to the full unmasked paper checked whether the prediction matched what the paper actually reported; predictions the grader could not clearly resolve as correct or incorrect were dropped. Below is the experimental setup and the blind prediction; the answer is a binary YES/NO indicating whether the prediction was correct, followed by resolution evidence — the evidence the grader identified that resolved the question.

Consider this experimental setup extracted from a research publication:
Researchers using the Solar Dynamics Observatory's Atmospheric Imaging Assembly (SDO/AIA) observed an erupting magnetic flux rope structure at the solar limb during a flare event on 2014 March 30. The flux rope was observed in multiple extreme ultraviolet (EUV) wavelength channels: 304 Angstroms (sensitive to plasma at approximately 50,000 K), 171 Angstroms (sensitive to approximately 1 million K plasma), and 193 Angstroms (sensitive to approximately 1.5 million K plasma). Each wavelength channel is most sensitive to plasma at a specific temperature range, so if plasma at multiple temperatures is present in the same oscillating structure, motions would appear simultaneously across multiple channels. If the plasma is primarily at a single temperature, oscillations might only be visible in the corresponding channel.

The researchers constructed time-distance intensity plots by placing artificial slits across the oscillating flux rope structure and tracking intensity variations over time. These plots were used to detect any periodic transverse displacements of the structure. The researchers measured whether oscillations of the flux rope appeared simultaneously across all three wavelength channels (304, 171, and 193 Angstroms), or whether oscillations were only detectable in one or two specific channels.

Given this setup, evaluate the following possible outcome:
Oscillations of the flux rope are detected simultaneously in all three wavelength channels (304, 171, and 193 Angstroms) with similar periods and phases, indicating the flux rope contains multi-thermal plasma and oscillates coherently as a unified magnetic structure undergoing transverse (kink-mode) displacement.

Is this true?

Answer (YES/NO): YES